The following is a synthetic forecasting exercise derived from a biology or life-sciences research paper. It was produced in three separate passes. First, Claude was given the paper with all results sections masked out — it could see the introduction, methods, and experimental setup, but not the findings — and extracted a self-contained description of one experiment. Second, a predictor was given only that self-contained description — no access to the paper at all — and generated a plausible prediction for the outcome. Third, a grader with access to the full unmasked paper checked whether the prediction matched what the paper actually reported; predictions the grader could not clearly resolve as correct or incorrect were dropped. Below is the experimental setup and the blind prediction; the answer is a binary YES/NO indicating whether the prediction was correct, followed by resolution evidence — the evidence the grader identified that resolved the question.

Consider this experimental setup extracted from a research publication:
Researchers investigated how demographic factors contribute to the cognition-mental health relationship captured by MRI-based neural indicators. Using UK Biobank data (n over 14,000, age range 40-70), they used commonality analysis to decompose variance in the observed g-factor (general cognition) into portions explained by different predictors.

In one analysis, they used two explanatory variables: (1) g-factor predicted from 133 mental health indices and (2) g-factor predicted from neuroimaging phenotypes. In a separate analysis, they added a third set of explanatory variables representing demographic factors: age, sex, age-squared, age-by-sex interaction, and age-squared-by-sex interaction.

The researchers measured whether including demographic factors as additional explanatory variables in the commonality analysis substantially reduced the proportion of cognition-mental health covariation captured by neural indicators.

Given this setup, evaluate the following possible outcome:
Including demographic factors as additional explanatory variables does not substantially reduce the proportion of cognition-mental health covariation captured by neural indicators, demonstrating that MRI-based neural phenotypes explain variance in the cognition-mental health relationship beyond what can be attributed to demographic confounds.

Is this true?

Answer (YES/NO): YES